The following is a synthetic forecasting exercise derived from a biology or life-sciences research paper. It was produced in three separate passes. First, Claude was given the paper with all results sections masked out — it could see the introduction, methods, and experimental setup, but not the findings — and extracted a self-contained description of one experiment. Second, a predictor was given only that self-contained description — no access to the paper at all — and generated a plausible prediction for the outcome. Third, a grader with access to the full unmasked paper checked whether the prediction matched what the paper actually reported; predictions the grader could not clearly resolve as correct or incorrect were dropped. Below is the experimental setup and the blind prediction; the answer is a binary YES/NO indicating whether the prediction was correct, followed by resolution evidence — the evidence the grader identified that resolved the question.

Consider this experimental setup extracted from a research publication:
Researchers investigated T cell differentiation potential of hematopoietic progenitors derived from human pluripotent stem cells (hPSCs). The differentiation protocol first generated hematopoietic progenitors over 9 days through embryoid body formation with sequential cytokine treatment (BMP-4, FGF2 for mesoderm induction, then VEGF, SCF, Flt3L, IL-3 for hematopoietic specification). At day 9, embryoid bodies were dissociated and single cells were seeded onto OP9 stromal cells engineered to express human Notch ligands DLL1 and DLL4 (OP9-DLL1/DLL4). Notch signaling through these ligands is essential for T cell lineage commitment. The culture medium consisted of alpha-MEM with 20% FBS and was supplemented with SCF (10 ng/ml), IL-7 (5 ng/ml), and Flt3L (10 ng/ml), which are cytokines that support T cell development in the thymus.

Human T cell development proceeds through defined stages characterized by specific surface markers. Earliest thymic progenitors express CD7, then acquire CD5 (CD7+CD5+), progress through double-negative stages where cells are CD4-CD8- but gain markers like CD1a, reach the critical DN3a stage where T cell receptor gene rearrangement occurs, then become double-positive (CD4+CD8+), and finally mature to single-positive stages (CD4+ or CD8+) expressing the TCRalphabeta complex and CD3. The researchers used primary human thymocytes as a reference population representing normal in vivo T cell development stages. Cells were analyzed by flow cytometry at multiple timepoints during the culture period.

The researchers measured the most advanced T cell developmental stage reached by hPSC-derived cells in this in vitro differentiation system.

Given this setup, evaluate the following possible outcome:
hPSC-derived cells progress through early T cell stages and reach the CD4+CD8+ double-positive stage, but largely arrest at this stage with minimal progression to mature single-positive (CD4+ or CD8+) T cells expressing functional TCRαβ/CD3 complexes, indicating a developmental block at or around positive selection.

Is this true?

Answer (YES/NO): NO